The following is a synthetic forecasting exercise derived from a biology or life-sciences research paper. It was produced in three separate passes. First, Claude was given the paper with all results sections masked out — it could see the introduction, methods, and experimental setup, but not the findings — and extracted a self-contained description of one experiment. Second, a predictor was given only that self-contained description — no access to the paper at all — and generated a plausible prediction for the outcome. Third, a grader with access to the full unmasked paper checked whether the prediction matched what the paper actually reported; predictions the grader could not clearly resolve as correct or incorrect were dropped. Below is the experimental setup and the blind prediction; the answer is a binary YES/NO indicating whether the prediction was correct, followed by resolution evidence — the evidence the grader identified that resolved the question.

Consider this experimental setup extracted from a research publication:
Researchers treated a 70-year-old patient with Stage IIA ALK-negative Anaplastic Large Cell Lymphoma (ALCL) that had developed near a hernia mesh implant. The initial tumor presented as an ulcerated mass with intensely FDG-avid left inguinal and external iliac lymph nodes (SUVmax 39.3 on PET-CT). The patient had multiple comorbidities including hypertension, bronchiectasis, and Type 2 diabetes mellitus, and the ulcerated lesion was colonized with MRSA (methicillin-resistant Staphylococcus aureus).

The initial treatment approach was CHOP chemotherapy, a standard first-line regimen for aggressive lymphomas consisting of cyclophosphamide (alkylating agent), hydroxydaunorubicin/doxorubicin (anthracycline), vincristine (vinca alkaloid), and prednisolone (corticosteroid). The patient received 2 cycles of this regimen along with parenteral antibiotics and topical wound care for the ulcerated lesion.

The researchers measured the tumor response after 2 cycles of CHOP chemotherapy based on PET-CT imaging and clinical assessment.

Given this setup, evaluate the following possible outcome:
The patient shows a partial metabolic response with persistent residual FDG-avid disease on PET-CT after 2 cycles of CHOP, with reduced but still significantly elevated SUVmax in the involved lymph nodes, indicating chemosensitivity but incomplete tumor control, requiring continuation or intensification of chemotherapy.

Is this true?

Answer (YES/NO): NO